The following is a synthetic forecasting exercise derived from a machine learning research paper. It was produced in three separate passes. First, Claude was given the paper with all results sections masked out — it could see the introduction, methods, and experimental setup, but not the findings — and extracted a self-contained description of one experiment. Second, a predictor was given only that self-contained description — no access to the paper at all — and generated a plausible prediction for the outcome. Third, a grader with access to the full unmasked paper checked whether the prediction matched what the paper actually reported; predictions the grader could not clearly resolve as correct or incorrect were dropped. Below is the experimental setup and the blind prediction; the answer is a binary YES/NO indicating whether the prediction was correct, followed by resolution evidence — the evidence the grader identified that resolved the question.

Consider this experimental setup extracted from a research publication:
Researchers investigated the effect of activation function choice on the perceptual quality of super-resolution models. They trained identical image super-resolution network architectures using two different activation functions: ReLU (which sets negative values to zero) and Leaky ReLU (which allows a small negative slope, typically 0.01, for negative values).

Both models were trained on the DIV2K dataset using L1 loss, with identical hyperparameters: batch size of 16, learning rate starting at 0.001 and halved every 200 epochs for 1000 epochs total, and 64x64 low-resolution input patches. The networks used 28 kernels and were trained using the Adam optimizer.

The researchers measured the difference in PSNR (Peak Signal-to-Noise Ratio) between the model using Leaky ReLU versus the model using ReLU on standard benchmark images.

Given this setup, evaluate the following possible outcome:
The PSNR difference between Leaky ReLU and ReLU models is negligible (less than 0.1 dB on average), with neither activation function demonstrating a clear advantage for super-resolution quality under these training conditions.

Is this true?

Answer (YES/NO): YES